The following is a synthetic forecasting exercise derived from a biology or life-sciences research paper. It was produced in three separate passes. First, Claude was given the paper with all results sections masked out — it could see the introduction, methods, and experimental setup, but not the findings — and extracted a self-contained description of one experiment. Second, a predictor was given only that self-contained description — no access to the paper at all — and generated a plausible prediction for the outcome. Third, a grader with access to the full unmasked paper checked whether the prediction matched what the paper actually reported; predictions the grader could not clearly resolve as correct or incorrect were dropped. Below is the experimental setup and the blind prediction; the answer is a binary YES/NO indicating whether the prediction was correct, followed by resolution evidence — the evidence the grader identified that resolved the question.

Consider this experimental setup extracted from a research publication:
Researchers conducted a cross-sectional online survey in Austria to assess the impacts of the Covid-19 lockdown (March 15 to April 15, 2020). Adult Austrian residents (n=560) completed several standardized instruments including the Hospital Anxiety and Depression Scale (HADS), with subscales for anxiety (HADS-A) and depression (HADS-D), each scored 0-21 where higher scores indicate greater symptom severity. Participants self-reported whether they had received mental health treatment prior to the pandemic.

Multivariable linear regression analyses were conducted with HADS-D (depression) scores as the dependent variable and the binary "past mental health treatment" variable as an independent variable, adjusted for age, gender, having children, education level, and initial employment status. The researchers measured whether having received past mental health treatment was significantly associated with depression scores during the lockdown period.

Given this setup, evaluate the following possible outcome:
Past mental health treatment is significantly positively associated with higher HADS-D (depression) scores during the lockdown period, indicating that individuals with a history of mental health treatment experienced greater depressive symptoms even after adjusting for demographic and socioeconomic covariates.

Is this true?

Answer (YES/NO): YES